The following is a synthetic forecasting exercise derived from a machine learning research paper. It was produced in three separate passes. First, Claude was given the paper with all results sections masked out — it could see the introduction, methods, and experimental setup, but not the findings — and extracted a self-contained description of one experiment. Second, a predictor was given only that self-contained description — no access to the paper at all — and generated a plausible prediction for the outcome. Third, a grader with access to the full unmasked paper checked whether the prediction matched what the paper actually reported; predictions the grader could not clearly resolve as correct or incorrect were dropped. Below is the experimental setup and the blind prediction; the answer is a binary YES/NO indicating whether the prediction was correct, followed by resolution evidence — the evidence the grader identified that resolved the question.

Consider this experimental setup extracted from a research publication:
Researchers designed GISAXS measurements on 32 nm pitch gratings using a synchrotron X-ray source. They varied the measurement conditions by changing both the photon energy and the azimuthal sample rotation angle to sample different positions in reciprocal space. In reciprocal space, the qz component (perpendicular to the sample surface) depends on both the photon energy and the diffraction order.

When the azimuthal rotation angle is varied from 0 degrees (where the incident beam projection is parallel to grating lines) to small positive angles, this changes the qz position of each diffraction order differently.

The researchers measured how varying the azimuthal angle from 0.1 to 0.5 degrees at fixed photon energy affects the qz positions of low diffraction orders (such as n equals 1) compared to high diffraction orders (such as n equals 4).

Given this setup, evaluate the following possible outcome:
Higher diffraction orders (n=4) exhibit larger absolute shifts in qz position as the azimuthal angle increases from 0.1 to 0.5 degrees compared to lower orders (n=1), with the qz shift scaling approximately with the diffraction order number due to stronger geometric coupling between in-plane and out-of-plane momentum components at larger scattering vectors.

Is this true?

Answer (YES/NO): YES